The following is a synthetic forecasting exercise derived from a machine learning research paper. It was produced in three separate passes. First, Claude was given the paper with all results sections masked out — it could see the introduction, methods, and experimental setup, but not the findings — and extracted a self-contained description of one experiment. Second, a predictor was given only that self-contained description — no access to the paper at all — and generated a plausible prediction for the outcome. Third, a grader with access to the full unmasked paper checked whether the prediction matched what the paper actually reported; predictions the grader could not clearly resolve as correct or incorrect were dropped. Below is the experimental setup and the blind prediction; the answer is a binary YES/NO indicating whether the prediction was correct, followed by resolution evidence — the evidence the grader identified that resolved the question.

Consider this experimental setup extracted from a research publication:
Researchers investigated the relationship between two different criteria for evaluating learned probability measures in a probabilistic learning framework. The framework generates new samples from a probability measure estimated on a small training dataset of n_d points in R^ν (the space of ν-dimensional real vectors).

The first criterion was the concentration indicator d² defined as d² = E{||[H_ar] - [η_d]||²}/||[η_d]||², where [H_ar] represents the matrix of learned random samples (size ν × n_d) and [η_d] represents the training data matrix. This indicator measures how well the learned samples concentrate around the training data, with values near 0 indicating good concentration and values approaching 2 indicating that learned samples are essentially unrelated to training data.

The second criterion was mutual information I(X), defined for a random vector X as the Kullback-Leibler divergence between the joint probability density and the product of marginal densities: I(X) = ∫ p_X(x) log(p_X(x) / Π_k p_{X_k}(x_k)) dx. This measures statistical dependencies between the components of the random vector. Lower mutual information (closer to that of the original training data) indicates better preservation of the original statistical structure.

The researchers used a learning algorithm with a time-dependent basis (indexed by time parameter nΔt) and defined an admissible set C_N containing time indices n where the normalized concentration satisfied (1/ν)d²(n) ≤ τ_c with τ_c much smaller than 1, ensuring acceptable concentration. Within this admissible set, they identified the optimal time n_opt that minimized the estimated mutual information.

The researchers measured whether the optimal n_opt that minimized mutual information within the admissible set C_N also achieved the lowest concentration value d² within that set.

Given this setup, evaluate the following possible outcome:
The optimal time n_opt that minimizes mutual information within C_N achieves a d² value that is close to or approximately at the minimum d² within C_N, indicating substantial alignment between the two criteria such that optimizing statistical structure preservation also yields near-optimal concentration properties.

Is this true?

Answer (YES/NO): NO